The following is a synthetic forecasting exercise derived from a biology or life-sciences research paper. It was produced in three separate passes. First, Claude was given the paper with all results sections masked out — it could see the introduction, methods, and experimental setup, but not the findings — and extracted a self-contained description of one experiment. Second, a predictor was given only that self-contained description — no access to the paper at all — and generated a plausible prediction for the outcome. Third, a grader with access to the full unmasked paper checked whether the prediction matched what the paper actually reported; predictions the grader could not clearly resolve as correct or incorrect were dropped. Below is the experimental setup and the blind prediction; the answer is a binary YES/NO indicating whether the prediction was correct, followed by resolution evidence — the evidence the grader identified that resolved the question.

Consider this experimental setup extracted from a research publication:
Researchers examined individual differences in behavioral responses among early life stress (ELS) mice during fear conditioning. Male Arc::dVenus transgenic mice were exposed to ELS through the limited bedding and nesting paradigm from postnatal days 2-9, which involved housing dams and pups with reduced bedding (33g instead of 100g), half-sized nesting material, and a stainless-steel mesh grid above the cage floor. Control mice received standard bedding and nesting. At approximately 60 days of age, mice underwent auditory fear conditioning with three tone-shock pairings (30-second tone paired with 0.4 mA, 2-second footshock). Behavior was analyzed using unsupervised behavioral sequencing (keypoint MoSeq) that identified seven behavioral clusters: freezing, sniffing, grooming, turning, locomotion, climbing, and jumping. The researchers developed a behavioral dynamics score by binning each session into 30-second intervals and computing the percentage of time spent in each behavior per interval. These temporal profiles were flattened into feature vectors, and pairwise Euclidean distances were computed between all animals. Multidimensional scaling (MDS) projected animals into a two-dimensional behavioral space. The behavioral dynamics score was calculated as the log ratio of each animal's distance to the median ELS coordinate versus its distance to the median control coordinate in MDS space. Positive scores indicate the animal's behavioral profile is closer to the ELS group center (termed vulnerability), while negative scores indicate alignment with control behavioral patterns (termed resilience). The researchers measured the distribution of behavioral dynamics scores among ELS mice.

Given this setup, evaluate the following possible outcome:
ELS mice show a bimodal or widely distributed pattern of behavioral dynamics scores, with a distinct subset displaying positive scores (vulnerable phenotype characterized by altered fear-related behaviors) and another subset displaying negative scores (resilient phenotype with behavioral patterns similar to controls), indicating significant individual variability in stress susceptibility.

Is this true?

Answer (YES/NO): YES